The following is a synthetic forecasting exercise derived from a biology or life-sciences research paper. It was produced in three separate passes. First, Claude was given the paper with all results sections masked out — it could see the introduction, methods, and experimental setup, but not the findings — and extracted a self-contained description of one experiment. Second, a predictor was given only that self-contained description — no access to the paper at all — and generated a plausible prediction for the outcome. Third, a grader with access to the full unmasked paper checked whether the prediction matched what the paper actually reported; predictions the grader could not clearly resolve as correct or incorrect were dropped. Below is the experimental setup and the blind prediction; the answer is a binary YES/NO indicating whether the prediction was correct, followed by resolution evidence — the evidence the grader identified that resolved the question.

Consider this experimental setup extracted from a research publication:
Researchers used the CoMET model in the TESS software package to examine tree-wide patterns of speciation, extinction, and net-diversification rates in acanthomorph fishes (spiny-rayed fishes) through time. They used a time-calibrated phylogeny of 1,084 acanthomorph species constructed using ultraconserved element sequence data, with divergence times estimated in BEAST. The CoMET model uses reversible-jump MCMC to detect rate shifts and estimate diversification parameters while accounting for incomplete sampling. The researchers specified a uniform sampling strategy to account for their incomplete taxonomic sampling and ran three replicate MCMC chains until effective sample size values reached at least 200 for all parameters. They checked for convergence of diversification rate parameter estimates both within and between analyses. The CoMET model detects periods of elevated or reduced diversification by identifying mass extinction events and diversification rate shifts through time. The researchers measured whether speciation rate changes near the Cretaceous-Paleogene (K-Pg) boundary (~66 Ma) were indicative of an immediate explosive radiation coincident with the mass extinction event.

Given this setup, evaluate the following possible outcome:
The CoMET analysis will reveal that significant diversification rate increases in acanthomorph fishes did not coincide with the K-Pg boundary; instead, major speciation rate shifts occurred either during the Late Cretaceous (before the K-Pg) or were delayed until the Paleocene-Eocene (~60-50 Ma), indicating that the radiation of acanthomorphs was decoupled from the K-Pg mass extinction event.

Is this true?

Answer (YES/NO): NO